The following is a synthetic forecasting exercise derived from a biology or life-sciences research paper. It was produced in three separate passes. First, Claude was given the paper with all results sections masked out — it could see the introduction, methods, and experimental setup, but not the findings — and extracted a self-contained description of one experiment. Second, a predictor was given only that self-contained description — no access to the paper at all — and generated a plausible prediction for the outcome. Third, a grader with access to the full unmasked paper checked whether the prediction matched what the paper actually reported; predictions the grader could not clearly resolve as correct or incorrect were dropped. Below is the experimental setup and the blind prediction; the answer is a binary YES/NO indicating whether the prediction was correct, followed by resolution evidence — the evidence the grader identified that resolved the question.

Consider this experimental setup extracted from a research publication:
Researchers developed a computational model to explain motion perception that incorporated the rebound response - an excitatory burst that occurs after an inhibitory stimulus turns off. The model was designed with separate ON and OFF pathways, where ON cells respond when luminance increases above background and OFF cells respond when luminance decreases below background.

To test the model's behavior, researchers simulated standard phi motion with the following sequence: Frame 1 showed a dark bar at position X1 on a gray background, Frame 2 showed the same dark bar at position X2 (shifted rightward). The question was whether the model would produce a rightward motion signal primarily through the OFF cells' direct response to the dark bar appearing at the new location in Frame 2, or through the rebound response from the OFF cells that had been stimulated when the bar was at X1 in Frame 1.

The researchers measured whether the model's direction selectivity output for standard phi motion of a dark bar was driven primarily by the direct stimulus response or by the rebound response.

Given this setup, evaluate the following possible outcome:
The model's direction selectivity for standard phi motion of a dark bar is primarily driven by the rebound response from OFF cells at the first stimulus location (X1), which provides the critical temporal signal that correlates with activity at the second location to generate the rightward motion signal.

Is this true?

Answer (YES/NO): NO